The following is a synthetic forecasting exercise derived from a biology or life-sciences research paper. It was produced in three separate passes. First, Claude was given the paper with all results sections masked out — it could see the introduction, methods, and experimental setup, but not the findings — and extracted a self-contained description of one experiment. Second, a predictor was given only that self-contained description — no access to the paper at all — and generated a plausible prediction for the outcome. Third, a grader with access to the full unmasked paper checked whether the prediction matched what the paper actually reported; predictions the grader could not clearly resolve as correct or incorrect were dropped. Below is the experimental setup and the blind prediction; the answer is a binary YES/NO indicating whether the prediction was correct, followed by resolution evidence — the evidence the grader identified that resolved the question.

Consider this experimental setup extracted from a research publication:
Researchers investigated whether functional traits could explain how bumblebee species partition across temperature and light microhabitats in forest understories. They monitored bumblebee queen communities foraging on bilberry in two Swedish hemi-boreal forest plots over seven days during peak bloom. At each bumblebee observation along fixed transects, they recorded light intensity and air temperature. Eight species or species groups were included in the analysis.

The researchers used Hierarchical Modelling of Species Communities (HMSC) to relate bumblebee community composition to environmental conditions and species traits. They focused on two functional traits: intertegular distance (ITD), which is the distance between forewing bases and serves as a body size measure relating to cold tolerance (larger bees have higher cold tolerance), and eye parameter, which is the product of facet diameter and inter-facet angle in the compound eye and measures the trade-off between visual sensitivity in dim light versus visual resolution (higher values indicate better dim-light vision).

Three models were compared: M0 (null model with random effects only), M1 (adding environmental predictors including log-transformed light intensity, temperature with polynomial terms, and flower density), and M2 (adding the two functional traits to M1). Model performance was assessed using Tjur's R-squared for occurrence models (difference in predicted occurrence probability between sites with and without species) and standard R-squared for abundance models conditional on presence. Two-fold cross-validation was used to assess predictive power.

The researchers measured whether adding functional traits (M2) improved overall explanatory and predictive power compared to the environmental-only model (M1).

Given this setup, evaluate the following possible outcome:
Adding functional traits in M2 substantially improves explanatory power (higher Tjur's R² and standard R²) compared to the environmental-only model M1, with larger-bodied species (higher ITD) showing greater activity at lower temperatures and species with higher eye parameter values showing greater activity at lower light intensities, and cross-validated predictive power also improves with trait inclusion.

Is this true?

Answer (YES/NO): NO